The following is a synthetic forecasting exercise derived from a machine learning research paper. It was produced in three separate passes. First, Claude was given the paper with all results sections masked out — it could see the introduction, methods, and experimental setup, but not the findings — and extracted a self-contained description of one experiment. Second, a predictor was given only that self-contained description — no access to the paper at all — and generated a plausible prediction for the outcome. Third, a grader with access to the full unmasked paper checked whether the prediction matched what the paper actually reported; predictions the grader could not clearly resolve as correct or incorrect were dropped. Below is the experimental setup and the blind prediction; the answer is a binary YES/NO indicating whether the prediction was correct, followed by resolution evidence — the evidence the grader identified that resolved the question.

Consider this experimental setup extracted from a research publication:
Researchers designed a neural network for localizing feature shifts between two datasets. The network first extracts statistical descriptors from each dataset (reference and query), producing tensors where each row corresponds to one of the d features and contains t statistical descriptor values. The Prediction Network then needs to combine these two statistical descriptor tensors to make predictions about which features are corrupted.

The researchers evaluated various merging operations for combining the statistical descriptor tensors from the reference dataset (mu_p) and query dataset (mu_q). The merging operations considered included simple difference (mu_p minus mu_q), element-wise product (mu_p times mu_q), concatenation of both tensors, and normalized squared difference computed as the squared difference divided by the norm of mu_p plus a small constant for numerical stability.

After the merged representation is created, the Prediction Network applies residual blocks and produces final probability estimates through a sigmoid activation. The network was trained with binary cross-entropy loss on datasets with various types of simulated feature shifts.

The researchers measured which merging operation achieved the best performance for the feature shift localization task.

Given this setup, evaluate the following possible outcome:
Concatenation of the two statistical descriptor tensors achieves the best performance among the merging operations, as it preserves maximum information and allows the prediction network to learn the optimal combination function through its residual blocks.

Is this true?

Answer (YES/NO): NO